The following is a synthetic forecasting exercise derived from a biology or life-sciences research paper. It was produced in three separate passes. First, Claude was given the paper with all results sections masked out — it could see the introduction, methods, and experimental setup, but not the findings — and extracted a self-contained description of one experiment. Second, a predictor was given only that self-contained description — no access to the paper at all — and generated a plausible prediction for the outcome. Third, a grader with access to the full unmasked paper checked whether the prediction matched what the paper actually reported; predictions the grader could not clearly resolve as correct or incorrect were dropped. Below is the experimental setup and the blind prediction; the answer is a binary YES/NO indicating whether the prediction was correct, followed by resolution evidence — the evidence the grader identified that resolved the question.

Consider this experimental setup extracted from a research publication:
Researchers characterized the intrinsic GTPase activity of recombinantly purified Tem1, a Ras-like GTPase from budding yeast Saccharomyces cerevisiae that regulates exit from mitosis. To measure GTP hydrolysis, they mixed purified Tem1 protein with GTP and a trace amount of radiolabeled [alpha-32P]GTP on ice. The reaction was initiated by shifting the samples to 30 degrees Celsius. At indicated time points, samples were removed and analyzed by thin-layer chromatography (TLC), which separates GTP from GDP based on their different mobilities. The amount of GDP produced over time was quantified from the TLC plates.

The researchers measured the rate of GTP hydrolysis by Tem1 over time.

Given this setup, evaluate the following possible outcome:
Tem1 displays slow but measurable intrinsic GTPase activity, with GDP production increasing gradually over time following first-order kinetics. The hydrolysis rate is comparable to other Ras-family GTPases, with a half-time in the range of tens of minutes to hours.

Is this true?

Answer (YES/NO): YES